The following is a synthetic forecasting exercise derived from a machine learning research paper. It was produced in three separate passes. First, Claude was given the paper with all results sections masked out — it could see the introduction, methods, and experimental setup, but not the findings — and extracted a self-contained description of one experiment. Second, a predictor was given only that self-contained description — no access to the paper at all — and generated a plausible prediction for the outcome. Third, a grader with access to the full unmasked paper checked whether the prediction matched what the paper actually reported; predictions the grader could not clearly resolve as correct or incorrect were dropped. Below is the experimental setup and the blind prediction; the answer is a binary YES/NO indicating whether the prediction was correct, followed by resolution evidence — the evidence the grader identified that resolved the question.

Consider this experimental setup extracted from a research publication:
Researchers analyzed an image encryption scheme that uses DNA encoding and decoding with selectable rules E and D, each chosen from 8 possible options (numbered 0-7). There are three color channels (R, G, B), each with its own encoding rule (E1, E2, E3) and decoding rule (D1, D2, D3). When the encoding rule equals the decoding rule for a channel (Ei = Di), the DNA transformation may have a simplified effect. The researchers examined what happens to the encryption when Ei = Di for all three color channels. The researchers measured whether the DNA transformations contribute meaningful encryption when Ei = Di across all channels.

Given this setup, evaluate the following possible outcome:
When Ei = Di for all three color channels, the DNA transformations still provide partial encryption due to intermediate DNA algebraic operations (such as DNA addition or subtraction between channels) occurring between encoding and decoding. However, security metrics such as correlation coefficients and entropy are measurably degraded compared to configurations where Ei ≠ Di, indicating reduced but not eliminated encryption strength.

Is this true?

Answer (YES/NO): NO